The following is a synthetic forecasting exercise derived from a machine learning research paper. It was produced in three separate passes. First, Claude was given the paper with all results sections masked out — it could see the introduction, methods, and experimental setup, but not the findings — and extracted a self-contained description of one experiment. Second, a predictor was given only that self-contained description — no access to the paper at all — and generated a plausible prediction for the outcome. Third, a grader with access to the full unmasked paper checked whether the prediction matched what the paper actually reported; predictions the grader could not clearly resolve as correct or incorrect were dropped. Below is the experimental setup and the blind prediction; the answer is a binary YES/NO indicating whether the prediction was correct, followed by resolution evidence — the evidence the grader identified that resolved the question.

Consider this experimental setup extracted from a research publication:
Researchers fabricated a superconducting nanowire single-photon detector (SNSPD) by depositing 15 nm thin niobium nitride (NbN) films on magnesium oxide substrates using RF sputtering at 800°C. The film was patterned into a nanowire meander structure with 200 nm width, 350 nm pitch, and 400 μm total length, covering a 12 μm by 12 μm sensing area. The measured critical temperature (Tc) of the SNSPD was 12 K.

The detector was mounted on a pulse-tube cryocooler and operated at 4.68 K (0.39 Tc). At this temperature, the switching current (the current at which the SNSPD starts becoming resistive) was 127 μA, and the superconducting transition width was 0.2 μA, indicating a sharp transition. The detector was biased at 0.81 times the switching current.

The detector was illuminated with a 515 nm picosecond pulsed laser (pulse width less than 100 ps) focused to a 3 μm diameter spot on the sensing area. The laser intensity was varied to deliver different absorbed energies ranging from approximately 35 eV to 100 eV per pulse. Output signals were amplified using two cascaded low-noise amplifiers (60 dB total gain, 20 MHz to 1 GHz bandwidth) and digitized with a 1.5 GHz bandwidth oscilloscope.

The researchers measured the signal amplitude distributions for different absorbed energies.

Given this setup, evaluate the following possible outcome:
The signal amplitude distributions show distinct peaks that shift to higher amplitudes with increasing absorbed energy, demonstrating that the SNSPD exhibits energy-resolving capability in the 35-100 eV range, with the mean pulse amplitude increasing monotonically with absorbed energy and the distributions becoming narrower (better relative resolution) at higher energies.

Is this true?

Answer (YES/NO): NO